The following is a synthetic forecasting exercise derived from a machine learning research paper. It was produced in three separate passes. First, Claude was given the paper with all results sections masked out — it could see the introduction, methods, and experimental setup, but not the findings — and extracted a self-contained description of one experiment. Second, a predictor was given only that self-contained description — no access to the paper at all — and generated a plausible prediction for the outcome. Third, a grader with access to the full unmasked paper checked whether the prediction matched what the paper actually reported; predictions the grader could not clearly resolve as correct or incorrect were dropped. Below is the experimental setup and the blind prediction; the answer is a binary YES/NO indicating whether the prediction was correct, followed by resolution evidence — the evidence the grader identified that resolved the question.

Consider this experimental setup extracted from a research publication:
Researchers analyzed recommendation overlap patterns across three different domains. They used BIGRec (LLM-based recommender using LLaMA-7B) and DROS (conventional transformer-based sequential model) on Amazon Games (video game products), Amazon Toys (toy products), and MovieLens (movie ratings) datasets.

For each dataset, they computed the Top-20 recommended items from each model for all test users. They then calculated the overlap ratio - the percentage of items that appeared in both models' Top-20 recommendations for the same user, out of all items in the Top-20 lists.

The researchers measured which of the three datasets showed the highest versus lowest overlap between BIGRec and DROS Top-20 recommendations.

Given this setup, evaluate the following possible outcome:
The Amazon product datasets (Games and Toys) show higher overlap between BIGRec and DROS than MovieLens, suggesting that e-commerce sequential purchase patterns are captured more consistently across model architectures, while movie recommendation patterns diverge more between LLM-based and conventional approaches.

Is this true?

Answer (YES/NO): NO